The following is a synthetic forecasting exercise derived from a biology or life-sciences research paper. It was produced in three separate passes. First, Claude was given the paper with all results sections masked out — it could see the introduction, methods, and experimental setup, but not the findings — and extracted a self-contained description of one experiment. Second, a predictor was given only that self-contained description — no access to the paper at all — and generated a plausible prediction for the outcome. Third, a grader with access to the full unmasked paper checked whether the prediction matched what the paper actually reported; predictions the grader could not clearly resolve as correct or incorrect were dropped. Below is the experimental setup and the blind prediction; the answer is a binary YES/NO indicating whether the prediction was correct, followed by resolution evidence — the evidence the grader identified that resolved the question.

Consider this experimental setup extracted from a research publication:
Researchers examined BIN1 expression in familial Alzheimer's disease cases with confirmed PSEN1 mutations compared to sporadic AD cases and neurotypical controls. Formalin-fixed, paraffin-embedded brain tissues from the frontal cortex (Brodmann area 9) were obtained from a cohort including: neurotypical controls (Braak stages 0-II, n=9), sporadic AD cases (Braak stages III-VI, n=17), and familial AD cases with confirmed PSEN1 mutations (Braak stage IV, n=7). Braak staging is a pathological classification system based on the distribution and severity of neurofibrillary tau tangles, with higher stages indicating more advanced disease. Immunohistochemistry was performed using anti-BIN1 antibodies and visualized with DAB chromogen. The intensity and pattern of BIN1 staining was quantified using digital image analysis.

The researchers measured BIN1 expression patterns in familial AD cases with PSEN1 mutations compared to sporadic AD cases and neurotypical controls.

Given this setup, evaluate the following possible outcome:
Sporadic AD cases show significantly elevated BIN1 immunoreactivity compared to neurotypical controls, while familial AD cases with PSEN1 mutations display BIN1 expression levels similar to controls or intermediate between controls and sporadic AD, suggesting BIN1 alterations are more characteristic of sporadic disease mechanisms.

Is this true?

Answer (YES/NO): NO